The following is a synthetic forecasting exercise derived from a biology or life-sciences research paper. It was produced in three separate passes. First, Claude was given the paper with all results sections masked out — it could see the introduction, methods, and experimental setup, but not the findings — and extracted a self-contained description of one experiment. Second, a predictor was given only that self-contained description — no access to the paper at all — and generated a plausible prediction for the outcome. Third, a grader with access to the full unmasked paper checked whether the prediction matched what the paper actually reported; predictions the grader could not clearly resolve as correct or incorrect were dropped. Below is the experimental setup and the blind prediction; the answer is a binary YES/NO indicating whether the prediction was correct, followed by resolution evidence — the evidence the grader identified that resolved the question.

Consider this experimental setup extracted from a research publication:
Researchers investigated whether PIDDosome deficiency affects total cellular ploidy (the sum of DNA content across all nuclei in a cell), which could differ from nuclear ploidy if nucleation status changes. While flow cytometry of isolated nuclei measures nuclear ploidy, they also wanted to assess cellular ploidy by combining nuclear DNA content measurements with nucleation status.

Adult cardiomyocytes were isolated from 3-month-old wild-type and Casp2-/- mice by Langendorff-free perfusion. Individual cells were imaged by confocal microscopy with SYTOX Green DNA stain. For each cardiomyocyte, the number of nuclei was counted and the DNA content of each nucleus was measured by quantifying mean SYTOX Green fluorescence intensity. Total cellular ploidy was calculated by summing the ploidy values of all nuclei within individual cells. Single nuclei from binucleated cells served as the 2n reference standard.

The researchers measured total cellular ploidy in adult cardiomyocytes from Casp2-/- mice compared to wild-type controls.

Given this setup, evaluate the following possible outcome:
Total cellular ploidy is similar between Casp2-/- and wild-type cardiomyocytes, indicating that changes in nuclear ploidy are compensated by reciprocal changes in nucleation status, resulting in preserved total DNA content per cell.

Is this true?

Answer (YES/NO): NO